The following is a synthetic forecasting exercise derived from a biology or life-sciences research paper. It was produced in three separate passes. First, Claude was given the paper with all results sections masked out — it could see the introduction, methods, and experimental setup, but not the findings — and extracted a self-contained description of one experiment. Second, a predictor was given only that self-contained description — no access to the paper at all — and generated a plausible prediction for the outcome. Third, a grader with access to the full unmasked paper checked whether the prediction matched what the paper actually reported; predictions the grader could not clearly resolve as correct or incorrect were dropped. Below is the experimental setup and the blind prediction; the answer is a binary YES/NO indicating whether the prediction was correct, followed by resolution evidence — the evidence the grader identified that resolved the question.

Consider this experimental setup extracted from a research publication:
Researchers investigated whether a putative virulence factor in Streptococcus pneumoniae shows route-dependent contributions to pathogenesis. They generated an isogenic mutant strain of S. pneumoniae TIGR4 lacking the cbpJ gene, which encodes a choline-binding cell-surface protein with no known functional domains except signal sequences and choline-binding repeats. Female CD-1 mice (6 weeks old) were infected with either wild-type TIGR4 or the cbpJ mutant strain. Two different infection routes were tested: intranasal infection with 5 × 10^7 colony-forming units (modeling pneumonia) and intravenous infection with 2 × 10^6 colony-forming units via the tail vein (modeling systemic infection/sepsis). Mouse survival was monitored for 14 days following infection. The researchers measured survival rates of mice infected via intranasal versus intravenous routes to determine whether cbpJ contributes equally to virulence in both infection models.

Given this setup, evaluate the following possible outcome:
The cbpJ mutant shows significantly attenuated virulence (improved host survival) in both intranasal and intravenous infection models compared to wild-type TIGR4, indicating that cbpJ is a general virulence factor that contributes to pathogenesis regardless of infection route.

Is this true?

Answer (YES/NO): NO